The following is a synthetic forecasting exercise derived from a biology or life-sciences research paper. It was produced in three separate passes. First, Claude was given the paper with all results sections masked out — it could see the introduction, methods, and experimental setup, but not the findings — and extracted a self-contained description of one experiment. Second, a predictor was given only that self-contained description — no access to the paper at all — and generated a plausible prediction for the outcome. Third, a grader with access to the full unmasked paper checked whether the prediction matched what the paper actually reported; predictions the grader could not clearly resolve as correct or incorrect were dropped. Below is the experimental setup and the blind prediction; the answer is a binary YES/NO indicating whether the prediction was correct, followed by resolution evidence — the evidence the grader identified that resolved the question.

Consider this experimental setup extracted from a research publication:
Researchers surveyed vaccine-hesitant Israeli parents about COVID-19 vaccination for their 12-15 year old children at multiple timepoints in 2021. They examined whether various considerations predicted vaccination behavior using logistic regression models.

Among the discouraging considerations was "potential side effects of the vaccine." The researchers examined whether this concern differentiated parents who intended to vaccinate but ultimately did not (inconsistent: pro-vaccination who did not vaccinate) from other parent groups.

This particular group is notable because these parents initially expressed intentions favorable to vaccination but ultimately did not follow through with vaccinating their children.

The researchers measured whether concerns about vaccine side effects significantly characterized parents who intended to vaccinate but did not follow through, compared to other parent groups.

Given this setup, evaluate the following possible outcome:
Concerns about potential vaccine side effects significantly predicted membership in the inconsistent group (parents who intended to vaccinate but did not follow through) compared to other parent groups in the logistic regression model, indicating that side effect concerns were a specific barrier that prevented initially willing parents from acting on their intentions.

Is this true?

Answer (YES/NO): NO